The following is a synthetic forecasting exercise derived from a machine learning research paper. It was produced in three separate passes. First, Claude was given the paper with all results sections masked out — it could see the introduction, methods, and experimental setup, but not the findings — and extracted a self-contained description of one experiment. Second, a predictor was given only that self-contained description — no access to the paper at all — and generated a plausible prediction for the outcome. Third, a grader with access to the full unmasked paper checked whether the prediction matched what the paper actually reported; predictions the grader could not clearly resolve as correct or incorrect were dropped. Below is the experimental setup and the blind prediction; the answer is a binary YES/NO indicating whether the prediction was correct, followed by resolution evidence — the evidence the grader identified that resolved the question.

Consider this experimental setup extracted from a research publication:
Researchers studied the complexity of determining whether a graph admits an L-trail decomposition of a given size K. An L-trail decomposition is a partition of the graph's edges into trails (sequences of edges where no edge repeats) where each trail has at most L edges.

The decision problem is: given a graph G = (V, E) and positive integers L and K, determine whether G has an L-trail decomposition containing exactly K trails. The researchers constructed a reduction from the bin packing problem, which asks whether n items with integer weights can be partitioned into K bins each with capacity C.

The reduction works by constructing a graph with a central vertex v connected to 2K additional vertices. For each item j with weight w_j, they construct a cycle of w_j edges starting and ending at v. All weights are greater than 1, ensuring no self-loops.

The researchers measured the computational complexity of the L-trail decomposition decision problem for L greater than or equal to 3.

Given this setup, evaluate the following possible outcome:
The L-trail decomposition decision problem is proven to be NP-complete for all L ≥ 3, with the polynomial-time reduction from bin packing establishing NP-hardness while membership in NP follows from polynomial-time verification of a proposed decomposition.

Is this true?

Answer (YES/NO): YES